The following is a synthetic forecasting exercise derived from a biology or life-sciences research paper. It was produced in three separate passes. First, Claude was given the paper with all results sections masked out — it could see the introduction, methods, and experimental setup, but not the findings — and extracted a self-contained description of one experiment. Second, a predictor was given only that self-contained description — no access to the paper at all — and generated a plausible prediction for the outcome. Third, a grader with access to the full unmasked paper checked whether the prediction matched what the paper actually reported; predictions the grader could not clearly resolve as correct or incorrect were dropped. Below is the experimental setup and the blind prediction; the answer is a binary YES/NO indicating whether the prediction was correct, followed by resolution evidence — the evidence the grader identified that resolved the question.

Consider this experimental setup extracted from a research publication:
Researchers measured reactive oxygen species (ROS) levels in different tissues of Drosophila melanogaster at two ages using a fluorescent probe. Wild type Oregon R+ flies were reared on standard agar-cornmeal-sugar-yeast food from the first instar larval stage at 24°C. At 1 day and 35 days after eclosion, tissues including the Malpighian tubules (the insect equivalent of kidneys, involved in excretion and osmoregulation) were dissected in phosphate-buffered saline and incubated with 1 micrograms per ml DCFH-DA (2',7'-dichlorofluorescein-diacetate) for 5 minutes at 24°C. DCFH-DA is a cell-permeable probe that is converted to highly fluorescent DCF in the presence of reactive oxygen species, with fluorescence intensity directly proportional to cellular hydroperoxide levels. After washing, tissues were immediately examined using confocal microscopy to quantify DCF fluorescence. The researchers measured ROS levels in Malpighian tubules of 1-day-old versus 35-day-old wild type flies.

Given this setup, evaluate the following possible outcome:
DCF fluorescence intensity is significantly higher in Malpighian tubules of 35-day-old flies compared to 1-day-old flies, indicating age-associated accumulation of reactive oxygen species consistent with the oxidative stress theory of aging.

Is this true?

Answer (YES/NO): YES